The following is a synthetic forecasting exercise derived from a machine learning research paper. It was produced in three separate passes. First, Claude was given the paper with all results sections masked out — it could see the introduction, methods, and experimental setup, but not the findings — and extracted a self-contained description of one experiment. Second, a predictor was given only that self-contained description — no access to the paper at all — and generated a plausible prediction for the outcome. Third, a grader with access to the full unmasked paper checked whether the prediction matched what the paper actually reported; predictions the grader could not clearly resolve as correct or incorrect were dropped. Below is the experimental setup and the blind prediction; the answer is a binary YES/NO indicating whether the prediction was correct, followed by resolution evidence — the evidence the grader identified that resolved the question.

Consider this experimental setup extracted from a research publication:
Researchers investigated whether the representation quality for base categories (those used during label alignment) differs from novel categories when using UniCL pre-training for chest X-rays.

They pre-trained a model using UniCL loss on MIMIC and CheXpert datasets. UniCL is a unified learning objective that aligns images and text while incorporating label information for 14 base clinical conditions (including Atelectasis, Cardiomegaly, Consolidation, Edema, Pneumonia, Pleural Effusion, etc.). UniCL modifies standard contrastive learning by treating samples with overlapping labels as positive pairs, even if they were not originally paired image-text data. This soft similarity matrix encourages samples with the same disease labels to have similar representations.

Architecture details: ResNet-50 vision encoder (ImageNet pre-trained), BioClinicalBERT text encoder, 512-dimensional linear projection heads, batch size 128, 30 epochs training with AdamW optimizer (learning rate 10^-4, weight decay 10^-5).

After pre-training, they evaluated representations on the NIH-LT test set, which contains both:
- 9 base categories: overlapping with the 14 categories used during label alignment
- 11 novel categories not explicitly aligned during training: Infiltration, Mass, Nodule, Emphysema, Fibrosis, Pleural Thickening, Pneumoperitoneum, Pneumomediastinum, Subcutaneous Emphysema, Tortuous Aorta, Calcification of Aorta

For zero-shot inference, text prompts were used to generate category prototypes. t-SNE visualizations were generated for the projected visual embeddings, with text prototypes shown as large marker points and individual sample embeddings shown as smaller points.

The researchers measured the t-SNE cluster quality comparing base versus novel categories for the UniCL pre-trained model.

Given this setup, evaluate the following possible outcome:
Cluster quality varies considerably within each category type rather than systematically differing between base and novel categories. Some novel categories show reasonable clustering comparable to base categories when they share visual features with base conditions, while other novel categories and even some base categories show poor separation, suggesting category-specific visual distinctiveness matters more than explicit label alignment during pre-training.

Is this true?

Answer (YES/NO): NO